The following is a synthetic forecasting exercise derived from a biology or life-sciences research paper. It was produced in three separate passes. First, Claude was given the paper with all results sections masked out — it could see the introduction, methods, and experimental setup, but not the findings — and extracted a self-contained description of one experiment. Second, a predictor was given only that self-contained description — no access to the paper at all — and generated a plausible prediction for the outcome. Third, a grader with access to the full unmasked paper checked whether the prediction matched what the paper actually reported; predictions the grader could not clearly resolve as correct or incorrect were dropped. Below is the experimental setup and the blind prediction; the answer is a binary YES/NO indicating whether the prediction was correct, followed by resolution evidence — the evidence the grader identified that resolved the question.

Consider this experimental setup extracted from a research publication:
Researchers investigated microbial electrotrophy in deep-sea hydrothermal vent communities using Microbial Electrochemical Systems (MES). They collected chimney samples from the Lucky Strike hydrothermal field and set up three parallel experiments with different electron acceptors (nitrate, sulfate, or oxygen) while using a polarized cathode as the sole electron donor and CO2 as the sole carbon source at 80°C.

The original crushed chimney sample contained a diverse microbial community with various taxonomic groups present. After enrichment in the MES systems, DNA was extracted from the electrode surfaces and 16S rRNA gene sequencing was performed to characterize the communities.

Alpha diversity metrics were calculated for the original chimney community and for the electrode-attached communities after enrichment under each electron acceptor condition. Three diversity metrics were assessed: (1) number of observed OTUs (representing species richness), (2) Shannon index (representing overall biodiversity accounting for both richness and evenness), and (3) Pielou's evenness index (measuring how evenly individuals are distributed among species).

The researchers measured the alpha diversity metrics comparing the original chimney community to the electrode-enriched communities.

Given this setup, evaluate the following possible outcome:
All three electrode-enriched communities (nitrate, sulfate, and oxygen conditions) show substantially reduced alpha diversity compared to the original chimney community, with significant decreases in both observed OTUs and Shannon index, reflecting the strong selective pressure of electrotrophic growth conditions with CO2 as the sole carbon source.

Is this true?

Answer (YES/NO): YES